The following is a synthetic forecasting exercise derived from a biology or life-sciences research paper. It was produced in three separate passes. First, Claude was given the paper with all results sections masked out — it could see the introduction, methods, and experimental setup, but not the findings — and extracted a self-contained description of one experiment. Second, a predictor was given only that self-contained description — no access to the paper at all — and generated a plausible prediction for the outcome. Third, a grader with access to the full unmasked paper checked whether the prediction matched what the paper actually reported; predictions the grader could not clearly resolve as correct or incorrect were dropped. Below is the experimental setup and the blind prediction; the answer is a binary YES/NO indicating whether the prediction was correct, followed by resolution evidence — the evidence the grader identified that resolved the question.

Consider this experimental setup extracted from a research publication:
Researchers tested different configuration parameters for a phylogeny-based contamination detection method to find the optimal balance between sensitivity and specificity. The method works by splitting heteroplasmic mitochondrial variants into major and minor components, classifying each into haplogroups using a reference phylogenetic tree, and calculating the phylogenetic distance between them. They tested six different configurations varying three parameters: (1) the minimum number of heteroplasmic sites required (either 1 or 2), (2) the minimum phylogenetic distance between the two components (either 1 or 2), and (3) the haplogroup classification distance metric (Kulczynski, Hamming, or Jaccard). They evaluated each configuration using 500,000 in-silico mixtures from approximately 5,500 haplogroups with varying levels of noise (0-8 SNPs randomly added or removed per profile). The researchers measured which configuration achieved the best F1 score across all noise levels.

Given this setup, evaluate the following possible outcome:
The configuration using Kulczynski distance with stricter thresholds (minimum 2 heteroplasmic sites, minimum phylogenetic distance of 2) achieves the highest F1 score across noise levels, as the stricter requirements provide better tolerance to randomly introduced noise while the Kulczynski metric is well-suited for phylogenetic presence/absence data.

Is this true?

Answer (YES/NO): YES